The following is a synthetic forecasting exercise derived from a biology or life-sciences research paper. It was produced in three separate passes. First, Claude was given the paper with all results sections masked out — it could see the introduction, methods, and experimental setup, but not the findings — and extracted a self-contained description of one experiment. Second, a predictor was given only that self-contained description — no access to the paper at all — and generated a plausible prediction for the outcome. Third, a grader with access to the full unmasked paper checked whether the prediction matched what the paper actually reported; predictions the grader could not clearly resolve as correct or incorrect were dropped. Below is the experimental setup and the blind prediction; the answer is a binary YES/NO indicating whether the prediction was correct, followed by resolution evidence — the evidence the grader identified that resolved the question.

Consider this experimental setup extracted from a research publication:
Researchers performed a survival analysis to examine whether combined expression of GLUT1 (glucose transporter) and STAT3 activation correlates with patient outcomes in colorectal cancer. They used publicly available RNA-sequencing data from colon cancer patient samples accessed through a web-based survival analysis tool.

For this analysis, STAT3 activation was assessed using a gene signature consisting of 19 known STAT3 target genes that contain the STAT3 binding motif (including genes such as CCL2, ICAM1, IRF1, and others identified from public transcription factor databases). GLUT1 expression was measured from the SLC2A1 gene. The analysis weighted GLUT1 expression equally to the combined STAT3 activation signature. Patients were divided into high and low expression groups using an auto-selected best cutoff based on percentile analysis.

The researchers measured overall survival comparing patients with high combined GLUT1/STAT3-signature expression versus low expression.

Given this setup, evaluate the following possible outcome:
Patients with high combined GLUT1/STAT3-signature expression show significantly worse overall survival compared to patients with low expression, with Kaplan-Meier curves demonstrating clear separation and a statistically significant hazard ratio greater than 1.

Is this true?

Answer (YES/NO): YES